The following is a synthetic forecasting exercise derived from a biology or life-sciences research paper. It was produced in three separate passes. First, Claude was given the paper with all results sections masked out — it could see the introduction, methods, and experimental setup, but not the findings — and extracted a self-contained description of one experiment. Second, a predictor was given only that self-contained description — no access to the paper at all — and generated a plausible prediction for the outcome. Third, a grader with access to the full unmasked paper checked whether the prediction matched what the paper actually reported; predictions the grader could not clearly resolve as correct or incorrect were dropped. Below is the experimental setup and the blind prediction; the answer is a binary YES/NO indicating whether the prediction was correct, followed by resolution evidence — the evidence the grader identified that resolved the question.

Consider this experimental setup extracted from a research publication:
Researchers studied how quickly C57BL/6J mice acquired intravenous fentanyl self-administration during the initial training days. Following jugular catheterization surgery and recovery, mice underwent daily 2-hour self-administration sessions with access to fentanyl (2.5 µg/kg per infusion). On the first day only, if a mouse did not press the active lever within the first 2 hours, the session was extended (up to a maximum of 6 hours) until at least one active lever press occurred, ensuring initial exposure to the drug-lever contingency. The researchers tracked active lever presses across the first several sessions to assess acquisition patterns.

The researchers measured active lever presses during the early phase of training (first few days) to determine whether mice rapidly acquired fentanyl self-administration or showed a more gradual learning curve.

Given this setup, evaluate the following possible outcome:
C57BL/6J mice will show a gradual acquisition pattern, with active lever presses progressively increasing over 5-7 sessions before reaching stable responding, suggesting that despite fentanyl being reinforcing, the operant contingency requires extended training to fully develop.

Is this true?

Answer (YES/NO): NO